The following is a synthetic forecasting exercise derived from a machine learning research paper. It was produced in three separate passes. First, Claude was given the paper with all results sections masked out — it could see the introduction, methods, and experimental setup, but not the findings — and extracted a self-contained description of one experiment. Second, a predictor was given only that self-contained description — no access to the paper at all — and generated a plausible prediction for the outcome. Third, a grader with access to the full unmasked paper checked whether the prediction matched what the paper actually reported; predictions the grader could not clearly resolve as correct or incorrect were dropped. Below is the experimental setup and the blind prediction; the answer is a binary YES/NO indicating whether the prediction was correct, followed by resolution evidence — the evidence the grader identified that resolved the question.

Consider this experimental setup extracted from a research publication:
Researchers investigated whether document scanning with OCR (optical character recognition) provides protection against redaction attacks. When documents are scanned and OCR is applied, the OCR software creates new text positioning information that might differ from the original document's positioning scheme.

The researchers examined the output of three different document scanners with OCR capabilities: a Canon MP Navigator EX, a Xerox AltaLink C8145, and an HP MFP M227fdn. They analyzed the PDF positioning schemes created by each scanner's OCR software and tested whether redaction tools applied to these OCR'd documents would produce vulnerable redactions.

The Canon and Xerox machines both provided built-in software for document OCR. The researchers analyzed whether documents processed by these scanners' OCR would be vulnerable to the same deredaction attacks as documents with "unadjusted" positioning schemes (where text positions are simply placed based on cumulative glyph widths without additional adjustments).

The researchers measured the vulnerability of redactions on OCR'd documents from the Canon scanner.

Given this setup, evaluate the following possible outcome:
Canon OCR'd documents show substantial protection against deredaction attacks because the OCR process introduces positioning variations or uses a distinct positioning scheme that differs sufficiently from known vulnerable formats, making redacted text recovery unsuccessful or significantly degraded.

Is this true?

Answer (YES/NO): NO